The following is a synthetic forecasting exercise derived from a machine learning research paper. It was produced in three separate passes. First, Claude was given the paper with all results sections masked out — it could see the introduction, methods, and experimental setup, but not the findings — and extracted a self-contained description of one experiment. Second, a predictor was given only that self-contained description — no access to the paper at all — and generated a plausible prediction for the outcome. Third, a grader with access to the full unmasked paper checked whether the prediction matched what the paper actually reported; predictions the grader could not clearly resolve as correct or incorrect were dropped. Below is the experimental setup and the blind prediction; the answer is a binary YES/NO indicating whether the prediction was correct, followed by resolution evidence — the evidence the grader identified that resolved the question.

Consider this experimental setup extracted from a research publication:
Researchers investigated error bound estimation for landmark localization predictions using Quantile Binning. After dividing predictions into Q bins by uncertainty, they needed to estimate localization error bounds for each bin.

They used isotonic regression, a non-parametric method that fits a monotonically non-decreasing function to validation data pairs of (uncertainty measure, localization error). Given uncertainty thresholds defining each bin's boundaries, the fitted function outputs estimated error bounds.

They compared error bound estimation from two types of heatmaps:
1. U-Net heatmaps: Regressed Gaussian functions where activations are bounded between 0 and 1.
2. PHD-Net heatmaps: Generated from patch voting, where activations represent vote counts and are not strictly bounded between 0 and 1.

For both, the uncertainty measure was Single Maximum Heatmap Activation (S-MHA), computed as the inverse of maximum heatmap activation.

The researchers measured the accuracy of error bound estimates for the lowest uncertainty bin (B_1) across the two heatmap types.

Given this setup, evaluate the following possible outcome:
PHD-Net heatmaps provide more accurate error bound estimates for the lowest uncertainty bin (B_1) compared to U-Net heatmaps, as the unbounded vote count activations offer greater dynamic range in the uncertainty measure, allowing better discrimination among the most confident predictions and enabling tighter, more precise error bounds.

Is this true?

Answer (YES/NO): NO